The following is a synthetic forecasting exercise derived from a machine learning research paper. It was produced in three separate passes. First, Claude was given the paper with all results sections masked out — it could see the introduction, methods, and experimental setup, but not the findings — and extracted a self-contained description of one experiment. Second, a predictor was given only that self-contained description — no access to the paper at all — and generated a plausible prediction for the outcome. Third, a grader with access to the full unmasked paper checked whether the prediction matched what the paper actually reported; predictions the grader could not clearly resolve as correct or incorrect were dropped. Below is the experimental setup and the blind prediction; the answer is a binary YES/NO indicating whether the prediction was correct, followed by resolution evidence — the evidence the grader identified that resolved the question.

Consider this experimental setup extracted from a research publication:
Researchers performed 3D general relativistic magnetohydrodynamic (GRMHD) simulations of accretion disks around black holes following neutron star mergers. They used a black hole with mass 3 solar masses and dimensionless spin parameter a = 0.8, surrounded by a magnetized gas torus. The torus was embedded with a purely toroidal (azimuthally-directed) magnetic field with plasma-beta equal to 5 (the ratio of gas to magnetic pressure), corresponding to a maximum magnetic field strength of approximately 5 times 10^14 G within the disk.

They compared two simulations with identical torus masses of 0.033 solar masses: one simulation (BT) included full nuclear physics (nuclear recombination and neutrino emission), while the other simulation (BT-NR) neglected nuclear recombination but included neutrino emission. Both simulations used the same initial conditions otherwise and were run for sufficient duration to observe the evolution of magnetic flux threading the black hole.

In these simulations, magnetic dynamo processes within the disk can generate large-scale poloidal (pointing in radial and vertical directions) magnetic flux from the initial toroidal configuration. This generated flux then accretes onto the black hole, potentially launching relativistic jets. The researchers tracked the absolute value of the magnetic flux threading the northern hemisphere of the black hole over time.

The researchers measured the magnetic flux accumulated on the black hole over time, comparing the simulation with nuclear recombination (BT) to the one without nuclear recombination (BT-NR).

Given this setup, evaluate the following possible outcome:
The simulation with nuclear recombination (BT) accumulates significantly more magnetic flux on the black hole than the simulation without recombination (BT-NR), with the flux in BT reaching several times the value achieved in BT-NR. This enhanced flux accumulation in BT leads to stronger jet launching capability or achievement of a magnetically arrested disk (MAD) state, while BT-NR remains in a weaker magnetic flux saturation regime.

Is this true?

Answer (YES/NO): NO